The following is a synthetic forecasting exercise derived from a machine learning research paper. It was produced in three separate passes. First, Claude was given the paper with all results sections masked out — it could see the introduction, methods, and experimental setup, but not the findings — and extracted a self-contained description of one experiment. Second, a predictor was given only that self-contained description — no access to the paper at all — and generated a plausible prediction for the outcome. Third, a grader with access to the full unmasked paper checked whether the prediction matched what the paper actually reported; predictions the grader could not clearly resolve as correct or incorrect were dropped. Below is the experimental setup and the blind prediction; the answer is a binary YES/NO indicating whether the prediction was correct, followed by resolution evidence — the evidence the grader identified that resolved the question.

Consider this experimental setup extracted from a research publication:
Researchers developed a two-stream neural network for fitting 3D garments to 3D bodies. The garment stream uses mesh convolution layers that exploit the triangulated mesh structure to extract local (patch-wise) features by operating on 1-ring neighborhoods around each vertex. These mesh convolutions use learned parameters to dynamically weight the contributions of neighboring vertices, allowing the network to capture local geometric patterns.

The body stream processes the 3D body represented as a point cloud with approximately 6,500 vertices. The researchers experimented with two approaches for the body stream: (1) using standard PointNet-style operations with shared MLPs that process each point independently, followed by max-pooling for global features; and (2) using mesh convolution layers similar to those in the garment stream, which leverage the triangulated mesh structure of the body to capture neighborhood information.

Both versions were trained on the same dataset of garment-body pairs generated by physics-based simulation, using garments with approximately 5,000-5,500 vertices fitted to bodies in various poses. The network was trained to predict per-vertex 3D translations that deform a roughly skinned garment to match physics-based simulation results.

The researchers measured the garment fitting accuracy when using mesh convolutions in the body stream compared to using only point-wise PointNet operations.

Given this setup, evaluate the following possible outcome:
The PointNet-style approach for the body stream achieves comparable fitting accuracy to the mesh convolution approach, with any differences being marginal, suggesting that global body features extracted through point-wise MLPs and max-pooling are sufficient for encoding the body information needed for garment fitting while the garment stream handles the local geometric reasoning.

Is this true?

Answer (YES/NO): YES